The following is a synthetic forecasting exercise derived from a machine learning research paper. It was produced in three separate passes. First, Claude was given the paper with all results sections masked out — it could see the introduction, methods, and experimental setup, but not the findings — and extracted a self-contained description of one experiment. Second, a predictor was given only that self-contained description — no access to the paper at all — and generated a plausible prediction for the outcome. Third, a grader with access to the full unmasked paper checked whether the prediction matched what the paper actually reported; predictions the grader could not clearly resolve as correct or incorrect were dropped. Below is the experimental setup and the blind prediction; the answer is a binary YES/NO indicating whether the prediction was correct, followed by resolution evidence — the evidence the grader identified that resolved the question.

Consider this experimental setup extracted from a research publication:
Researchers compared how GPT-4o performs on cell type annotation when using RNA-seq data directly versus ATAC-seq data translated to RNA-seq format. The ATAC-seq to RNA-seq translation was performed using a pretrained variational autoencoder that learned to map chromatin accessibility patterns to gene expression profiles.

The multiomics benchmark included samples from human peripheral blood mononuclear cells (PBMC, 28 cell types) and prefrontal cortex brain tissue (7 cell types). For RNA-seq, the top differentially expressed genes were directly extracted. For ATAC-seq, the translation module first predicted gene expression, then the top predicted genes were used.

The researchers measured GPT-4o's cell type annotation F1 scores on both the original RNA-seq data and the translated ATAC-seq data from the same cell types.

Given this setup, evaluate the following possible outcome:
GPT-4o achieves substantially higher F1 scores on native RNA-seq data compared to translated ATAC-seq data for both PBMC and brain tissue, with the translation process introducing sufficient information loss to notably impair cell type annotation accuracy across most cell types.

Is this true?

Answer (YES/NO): NO